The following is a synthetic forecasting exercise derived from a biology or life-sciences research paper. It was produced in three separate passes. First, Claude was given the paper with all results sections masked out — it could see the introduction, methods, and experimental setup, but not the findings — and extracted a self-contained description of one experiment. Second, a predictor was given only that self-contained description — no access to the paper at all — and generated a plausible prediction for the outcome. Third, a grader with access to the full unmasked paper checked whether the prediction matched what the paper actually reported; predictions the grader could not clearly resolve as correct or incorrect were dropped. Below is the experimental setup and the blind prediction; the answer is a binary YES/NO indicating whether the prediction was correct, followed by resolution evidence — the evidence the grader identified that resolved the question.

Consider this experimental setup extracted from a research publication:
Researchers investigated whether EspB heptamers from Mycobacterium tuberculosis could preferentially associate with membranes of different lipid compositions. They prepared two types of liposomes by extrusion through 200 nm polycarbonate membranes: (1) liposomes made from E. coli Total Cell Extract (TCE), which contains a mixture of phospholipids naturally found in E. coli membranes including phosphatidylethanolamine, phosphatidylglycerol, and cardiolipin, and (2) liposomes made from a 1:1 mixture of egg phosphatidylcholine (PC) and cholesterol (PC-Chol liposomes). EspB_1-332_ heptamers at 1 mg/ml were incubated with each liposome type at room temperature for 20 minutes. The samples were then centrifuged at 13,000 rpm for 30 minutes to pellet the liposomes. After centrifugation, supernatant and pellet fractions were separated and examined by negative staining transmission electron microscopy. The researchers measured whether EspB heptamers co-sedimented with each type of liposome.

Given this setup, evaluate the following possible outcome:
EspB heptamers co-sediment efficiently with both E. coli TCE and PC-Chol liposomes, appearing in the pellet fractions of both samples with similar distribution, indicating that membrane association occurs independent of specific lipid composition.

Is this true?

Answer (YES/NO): NO